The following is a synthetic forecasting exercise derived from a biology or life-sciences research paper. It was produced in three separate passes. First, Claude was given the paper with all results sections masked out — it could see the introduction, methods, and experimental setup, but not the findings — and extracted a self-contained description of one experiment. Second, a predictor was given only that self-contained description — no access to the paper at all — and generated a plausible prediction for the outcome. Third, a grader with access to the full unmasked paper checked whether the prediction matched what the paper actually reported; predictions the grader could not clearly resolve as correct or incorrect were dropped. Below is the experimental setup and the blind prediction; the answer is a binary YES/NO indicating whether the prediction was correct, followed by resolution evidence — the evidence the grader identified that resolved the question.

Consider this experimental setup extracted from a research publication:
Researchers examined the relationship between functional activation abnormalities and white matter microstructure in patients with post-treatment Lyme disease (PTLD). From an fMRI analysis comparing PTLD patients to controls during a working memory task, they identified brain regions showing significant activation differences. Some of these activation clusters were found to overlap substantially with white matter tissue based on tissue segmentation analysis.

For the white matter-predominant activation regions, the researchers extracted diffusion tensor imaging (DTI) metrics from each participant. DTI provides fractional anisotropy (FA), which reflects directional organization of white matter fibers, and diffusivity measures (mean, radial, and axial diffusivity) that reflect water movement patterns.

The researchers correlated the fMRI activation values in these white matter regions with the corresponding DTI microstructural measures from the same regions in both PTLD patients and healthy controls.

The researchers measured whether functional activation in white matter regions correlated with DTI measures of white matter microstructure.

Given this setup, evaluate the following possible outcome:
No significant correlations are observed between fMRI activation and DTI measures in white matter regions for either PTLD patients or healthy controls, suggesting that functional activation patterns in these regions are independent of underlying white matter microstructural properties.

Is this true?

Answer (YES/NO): NO